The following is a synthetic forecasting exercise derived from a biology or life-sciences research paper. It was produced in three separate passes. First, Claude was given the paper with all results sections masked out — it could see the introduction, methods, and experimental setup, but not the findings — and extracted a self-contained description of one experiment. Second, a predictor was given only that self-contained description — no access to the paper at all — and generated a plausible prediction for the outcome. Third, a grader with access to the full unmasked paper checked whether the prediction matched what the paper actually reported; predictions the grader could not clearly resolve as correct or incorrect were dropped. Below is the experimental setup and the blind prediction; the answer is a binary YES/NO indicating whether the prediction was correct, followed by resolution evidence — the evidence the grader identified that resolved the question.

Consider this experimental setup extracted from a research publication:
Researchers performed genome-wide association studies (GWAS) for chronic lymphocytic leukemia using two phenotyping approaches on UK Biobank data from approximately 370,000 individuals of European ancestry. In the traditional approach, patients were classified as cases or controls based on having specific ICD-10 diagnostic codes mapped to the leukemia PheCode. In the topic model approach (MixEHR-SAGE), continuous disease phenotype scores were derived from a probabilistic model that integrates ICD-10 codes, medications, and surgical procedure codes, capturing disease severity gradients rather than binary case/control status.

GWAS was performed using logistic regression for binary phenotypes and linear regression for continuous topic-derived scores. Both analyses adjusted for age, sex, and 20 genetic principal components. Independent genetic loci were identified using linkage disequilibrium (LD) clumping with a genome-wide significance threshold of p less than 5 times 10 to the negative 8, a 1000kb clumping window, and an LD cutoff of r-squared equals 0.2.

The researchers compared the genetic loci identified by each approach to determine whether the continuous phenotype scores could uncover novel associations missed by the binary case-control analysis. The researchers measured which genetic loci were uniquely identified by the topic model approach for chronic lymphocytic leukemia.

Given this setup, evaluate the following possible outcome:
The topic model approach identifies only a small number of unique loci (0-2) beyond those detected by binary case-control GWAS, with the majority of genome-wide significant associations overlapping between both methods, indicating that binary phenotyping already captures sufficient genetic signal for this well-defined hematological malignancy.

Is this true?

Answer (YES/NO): NO